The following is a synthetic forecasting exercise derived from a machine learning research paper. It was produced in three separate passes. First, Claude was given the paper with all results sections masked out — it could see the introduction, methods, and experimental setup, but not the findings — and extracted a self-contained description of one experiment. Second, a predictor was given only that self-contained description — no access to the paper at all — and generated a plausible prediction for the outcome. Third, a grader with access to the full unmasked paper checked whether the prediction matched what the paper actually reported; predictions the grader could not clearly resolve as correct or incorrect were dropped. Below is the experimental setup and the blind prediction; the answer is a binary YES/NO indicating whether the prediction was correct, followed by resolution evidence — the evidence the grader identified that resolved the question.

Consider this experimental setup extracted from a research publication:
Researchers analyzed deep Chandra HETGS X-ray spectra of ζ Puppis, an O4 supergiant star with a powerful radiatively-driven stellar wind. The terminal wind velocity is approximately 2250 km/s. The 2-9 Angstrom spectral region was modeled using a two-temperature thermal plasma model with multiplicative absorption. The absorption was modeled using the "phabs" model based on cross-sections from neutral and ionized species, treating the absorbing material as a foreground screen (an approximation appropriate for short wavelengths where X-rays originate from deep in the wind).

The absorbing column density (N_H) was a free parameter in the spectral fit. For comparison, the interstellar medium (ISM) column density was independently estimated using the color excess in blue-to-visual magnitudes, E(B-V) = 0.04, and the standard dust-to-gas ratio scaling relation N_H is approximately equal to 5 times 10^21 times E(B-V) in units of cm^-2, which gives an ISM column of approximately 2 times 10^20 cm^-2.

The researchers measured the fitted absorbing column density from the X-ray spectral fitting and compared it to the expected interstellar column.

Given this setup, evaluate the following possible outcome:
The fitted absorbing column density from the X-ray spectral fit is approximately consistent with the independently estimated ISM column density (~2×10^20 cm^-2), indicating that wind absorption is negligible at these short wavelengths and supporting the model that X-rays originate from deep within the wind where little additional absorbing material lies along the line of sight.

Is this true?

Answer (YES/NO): NO